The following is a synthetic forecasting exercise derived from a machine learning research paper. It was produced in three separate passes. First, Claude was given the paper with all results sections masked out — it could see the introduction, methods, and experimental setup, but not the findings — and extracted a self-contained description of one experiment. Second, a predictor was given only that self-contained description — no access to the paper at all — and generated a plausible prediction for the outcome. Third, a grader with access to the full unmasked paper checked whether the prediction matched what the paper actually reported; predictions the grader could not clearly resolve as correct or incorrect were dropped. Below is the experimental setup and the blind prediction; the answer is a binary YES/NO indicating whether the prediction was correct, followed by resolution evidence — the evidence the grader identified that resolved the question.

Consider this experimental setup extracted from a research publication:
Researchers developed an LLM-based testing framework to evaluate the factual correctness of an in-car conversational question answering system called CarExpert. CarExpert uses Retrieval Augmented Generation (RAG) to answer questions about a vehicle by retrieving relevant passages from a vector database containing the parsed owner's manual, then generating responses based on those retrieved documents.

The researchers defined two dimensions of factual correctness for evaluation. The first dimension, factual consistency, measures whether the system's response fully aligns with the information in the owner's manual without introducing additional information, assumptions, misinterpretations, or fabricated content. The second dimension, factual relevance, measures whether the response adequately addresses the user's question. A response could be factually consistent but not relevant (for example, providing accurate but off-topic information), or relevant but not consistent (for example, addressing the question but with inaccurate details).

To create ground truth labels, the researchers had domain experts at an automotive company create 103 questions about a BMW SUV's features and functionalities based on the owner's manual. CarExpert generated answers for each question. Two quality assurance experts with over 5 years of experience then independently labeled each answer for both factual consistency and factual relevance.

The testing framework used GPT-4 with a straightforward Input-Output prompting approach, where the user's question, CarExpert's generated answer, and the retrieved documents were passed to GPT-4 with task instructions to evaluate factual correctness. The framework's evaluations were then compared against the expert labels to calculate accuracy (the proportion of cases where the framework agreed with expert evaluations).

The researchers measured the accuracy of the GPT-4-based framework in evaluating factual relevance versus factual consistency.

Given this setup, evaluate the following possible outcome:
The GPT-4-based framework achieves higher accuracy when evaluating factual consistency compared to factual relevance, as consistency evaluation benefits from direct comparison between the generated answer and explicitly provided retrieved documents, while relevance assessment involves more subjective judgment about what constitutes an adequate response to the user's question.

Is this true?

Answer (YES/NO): YES